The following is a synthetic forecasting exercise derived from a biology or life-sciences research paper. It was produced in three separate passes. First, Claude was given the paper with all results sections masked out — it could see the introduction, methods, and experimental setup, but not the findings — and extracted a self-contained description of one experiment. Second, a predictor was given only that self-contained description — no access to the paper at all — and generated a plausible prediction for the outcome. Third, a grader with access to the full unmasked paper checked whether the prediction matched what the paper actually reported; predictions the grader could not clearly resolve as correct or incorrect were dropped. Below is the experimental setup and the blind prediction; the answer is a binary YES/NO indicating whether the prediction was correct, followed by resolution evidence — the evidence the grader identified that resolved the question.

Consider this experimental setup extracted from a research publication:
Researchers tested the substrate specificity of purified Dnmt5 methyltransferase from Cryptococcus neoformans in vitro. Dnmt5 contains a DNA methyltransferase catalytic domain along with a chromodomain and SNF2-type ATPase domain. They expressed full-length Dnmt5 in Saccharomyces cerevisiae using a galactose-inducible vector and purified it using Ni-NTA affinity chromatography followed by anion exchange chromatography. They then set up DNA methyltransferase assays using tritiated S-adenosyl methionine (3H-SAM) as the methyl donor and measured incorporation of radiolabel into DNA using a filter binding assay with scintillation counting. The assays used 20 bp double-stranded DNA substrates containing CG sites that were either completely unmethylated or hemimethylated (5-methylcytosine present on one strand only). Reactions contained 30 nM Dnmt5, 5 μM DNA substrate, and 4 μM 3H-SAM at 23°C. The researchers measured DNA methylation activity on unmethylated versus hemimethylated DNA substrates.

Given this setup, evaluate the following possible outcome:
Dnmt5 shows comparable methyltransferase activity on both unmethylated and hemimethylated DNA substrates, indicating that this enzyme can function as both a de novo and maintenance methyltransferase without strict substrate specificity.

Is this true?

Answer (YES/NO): NO